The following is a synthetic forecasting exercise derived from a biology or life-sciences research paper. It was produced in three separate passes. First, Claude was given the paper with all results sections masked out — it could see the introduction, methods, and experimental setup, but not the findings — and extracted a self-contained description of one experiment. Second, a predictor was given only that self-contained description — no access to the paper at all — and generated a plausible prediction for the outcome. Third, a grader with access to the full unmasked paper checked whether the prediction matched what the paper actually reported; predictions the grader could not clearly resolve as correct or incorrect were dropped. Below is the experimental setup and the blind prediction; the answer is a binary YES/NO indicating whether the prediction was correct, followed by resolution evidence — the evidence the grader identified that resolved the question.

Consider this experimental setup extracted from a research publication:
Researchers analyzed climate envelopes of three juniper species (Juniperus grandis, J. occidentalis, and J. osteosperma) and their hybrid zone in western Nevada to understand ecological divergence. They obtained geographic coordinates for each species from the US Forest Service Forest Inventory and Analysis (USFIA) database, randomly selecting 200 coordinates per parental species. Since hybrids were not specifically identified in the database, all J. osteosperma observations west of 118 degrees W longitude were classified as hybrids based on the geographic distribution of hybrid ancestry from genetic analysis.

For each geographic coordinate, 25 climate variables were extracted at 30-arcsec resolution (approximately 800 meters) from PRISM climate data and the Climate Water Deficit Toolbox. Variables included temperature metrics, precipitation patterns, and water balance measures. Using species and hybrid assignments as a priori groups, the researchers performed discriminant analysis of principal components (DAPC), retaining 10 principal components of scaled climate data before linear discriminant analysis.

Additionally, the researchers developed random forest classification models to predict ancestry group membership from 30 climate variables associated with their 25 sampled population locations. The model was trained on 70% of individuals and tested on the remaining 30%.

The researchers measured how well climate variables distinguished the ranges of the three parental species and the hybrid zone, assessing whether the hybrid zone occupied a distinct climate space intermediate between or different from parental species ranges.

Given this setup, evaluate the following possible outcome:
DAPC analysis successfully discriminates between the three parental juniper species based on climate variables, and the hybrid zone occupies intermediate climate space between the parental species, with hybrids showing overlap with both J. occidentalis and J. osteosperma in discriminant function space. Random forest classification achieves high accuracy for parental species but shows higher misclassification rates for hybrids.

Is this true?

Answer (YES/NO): NO